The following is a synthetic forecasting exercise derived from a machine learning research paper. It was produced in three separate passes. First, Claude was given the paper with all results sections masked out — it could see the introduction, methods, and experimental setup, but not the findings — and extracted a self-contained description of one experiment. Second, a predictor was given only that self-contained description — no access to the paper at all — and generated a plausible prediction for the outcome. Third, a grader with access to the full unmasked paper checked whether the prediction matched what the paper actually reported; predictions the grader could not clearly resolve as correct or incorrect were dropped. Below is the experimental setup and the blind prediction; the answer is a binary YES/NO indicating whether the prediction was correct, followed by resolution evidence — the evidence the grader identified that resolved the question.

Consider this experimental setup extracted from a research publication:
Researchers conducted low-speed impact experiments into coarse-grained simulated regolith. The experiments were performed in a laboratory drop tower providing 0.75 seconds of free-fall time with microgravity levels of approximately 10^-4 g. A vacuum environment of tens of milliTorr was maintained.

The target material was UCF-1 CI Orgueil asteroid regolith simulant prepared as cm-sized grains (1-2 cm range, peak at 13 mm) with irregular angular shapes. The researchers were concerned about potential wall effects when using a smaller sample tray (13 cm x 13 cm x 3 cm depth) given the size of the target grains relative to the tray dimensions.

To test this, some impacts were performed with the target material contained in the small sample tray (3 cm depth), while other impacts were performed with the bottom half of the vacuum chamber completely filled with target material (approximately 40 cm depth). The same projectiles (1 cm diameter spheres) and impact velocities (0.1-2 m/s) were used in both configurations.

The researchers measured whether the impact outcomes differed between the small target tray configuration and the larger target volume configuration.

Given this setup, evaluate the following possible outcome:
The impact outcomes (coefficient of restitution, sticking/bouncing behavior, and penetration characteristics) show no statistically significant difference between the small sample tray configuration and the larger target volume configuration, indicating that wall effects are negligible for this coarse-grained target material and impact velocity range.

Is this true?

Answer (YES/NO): YES